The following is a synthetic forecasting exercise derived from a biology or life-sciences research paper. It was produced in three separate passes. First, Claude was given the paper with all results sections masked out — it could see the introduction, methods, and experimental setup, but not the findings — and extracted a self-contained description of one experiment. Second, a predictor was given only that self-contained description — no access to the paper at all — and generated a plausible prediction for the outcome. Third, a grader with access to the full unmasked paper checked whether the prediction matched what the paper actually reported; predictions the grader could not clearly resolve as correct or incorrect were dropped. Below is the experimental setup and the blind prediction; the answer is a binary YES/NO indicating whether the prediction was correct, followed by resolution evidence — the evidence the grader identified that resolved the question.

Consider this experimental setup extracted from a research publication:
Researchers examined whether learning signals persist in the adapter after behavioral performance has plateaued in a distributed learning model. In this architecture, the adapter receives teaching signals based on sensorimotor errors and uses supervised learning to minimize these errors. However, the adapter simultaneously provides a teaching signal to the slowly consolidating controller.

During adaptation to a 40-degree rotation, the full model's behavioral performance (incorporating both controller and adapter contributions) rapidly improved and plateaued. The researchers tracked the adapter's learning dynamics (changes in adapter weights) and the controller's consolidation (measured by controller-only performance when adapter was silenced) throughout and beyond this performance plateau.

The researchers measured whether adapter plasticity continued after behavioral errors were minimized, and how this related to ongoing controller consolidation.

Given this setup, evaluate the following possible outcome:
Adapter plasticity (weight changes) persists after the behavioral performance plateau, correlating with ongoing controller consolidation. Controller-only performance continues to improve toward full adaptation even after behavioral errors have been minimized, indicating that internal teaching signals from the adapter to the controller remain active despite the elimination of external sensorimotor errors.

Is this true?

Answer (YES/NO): YES